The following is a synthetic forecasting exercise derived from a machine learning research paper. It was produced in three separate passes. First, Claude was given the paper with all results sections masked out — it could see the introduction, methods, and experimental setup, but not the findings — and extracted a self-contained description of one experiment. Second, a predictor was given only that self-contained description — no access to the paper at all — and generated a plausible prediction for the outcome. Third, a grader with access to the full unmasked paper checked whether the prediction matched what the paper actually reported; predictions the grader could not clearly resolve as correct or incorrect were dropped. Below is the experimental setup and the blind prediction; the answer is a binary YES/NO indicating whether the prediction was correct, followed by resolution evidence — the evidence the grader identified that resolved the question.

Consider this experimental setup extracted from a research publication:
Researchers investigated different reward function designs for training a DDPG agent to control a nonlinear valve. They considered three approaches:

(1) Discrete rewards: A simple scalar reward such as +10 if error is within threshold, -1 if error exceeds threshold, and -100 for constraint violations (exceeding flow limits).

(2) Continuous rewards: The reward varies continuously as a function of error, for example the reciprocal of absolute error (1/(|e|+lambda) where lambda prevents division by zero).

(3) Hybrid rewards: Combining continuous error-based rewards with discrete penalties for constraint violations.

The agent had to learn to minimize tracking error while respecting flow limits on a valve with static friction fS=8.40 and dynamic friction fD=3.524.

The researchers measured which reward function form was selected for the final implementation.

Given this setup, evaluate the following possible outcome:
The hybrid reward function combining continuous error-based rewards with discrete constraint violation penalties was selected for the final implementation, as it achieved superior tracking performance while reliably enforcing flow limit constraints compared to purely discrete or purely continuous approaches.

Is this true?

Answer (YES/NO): NO